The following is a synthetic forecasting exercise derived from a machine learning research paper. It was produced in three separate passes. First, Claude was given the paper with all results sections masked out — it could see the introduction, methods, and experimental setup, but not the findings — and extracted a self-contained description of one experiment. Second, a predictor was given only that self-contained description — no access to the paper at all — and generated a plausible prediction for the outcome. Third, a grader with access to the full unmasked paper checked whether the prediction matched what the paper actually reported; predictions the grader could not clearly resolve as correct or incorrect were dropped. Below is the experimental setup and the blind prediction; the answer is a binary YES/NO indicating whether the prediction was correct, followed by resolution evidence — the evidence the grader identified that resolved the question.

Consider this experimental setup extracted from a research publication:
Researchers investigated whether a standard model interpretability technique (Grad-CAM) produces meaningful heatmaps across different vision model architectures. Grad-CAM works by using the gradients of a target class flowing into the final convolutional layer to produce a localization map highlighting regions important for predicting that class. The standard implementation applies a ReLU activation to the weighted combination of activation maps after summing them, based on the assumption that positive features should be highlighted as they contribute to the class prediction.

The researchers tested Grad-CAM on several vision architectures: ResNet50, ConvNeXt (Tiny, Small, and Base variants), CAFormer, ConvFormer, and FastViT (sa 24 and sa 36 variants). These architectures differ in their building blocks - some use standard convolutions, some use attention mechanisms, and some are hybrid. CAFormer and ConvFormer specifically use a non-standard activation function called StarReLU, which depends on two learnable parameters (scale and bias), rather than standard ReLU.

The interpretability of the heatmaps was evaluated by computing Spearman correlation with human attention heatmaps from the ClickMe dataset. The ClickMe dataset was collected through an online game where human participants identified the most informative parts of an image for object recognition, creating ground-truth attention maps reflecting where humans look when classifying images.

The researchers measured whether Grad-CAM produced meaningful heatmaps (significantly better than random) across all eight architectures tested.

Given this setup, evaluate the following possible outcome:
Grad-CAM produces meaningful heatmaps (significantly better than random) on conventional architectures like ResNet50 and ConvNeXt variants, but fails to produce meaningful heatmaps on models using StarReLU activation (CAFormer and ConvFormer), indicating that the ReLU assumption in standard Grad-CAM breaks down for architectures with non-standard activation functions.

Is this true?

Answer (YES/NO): YES